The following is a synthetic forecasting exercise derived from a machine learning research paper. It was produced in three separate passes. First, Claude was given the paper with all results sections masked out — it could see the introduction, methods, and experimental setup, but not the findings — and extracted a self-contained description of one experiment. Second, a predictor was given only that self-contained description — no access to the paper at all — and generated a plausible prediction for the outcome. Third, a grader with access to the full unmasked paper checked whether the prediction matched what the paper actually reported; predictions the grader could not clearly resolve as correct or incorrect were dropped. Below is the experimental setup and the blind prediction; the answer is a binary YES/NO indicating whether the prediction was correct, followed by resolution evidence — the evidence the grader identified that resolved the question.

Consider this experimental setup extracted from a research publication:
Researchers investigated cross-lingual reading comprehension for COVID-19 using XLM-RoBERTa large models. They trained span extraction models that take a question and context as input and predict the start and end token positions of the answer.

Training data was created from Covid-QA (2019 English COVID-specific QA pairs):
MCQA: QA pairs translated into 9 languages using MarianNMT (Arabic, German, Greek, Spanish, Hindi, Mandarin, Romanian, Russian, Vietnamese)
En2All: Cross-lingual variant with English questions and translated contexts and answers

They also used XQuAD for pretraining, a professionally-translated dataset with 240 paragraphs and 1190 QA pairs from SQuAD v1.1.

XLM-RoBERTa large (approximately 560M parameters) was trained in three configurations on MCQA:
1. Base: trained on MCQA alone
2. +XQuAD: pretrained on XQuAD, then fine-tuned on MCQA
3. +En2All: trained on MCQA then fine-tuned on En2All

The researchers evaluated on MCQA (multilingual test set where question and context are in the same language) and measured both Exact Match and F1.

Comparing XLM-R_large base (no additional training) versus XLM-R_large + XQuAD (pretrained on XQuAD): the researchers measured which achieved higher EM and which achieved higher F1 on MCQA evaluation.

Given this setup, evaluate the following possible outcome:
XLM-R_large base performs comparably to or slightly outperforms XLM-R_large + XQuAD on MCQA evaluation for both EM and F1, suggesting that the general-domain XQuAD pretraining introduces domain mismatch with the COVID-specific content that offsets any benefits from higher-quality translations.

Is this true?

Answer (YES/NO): NO